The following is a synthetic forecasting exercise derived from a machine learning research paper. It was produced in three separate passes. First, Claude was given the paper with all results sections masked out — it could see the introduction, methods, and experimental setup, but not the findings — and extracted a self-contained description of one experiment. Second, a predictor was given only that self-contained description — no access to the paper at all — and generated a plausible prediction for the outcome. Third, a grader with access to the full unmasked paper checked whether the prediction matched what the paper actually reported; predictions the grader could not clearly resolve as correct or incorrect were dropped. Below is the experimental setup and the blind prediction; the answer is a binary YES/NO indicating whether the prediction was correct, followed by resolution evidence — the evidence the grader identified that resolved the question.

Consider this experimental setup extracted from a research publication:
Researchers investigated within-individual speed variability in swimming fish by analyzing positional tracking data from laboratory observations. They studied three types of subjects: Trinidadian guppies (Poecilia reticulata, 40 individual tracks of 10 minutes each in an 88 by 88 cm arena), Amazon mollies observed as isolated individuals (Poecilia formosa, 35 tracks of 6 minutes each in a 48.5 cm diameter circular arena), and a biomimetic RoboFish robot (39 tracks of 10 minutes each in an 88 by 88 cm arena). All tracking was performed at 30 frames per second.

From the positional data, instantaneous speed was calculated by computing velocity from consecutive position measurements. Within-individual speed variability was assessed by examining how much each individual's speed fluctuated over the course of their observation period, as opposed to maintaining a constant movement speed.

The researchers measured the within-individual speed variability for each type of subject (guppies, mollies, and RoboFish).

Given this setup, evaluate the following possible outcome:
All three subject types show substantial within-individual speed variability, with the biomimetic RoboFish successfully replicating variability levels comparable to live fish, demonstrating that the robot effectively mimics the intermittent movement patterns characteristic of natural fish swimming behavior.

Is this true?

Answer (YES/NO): YES